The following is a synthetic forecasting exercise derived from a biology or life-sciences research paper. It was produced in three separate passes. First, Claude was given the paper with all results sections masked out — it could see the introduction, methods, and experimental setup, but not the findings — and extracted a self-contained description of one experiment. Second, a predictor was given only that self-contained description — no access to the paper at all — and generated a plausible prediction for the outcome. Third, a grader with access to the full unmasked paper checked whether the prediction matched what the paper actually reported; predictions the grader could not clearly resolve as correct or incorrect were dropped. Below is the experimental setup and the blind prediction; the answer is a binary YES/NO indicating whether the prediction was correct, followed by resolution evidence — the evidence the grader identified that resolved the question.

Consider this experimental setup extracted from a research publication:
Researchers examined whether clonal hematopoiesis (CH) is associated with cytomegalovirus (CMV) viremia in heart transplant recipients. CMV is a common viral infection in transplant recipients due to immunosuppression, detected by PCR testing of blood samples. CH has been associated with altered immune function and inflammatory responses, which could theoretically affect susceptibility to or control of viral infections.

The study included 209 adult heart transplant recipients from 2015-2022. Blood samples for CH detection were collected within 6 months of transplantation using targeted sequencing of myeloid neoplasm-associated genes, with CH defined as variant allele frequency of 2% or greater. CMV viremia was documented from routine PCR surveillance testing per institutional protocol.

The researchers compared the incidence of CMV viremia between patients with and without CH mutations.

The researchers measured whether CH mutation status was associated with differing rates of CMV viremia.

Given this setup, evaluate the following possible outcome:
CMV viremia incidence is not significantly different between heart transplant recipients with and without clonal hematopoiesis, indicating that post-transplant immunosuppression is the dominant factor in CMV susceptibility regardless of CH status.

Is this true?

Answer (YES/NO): YES